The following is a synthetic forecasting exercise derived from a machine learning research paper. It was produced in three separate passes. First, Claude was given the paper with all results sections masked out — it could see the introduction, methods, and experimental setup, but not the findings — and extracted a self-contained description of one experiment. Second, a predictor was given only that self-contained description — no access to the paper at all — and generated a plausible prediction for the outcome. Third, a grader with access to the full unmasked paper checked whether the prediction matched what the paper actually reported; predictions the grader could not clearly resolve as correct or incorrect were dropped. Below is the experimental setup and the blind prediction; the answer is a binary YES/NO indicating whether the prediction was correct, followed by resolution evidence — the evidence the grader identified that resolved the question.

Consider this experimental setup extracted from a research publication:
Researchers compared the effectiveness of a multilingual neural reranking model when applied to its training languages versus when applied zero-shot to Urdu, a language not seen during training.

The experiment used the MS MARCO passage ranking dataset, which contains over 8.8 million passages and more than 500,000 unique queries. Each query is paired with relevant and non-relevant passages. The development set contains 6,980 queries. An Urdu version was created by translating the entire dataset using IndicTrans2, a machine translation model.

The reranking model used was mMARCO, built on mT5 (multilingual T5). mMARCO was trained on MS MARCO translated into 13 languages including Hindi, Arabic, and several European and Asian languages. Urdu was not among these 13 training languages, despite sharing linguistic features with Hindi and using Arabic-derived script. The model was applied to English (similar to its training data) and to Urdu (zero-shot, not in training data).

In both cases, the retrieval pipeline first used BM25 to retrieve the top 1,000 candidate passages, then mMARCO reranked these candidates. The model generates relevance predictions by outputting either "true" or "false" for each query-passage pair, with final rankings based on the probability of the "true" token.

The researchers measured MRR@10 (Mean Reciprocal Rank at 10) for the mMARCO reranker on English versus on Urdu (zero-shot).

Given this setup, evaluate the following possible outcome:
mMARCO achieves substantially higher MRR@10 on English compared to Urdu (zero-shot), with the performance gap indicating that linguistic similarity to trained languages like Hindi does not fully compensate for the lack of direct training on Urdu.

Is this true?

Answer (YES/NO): YES